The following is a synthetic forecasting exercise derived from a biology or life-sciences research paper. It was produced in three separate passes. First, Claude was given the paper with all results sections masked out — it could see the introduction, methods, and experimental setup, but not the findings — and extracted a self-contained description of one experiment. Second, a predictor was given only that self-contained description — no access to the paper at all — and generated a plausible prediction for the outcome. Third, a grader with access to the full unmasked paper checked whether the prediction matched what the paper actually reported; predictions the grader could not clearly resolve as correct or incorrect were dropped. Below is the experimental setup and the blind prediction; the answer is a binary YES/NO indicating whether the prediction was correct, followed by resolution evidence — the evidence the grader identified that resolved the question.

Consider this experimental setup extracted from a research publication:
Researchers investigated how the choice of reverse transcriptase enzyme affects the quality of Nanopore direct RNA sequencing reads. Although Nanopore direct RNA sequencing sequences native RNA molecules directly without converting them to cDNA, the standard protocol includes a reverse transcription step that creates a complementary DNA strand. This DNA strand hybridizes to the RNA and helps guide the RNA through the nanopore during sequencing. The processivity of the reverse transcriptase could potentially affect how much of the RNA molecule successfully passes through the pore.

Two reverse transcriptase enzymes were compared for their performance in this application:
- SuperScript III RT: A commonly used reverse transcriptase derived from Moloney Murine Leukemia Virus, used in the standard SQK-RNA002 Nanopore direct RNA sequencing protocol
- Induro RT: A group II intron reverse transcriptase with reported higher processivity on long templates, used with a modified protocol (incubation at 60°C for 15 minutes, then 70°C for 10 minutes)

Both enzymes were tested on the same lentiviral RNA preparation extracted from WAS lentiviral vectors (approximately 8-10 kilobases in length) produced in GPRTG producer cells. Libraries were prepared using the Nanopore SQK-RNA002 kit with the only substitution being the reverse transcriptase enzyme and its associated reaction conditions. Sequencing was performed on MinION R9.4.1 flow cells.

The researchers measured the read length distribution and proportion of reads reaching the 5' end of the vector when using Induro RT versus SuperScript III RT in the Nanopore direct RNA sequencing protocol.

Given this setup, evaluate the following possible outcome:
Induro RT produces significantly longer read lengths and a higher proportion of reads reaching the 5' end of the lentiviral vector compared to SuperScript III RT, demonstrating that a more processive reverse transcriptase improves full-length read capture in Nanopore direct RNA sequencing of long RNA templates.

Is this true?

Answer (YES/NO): YES